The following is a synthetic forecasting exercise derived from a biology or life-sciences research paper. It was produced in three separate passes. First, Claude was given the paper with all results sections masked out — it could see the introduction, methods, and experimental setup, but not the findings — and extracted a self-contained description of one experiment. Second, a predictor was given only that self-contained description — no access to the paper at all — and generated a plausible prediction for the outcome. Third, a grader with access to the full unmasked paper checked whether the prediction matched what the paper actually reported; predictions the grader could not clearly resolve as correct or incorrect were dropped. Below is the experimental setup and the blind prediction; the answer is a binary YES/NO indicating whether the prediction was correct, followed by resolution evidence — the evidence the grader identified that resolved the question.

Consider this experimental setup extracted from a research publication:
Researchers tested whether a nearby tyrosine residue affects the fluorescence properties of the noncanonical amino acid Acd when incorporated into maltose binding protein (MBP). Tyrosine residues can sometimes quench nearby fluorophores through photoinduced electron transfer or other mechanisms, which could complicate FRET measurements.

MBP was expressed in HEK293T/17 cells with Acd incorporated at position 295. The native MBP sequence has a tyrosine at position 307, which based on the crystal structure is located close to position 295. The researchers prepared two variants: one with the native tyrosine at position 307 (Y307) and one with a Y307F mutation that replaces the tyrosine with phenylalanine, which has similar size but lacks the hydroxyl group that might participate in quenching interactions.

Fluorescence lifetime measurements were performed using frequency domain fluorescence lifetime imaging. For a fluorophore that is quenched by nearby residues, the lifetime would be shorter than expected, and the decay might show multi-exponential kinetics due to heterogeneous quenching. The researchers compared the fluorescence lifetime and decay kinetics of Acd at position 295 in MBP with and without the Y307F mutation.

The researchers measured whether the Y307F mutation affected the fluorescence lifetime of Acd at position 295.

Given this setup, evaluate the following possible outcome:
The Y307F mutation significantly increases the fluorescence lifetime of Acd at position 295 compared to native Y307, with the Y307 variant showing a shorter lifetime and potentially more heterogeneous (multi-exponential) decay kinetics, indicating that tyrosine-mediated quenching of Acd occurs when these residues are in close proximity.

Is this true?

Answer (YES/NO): YES